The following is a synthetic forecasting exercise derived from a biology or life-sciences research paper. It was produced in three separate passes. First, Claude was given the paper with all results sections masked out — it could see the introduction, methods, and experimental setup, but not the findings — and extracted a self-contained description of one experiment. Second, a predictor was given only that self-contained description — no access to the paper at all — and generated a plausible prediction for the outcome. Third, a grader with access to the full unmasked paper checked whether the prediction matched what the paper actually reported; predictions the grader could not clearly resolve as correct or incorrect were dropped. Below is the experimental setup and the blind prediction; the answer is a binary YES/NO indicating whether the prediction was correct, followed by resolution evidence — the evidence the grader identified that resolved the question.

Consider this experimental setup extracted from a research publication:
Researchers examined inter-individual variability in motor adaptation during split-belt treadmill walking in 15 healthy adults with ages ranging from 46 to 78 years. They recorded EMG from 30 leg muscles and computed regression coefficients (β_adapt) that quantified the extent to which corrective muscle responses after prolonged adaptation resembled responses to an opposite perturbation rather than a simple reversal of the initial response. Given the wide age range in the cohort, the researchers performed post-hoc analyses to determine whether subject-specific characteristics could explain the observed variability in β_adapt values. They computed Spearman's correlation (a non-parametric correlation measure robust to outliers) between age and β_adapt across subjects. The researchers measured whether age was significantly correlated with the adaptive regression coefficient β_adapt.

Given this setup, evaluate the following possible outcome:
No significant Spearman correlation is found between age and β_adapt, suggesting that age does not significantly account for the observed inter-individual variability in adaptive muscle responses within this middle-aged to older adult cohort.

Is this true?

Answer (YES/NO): NO